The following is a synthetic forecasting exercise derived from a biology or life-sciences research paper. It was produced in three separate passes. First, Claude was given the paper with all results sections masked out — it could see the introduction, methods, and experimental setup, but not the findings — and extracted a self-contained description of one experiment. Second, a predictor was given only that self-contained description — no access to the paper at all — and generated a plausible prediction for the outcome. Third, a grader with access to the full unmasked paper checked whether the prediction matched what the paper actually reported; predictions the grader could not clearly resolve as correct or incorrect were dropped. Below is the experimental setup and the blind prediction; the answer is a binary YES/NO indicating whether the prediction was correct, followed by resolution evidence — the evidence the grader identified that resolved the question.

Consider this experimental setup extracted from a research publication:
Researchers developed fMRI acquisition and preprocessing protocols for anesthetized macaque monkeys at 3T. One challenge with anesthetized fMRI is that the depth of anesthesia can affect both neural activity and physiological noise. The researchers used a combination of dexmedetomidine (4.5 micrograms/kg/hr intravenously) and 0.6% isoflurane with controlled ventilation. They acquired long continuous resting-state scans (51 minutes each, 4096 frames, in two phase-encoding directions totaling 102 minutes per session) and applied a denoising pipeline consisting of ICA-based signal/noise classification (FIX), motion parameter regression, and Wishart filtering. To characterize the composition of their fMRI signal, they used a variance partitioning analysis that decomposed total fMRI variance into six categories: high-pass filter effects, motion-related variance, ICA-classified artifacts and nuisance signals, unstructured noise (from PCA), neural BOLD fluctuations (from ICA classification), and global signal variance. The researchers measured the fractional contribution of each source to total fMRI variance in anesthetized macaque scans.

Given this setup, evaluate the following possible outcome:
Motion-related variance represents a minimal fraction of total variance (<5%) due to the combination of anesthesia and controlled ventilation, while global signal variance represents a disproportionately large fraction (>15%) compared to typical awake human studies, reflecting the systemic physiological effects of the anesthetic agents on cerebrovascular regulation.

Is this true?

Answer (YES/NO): NO